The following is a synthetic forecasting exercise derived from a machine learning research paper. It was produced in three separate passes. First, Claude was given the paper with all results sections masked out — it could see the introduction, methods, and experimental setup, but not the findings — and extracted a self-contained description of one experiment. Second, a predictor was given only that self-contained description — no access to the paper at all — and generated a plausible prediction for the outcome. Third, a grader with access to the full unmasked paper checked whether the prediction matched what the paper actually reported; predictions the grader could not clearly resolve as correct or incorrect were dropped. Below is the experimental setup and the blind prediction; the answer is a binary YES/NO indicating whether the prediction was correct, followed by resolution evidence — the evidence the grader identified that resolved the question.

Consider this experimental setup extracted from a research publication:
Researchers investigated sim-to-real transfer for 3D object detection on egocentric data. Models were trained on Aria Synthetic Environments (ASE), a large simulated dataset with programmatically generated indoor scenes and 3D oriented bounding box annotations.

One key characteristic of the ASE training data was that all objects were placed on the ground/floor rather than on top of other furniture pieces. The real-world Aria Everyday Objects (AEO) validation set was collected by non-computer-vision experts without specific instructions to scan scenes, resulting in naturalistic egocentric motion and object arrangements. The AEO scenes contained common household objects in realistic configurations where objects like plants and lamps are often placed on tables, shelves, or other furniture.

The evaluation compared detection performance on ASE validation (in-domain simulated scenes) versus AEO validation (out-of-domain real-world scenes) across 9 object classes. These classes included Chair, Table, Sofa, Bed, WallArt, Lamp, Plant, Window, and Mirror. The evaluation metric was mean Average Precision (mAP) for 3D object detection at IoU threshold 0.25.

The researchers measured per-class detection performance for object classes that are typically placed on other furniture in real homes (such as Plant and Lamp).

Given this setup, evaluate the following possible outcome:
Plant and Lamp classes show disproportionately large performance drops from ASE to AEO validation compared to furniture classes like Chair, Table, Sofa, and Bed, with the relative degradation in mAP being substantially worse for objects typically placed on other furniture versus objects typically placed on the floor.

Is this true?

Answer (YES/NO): YES